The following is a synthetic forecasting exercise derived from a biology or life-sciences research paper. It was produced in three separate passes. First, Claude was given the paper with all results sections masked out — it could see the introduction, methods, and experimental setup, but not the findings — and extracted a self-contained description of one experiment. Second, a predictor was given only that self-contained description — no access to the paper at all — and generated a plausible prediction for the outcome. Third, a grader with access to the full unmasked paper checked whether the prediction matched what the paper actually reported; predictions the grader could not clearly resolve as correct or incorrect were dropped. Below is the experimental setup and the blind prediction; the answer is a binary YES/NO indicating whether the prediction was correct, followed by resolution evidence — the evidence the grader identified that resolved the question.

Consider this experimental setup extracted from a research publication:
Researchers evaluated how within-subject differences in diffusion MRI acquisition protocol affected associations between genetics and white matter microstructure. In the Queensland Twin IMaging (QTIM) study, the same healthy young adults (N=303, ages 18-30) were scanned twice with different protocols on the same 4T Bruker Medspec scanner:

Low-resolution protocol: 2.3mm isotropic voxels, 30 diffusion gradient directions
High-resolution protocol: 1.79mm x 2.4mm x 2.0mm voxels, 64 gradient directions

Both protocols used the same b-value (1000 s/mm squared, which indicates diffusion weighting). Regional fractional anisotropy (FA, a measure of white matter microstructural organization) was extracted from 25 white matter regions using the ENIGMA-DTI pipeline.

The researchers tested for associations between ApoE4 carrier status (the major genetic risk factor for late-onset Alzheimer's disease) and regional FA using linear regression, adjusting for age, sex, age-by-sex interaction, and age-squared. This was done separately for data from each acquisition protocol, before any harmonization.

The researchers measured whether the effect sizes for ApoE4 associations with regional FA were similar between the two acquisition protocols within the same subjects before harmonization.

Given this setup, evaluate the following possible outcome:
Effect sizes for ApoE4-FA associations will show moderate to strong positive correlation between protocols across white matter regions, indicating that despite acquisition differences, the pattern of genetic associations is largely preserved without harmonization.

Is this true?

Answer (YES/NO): YES